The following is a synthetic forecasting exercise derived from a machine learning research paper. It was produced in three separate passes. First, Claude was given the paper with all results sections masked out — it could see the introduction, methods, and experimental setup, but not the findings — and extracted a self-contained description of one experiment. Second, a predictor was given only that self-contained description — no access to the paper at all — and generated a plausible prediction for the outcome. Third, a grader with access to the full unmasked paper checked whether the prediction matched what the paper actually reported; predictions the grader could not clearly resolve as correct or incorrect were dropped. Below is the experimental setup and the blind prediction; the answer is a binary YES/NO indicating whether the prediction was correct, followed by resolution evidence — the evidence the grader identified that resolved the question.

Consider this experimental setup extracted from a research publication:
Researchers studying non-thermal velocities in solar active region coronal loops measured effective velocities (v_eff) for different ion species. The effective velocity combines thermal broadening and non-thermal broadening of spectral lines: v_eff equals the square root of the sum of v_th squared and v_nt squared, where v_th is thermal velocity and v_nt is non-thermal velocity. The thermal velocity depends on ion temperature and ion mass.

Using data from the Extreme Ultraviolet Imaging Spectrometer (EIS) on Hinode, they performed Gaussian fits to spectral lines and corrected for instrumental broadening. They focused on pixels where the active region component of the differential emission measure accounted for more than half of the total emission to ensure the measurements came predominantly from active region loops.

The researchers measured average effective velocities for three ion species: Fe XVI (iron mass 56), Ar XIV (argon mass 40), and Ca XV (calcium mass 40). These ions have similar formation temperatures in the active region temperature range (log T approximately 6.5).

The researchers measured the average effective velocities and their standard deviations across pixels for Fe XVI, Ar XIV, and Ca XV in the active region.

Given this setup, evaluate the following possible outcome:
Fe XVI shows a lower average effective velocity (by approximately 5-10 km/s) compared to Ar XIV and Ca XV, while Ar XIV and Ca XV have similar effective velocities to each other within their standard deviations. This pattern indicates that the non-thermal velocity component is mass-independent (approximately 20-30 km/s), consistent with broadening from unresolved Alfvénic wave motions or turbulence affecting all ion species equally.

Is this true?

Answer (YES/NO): NO